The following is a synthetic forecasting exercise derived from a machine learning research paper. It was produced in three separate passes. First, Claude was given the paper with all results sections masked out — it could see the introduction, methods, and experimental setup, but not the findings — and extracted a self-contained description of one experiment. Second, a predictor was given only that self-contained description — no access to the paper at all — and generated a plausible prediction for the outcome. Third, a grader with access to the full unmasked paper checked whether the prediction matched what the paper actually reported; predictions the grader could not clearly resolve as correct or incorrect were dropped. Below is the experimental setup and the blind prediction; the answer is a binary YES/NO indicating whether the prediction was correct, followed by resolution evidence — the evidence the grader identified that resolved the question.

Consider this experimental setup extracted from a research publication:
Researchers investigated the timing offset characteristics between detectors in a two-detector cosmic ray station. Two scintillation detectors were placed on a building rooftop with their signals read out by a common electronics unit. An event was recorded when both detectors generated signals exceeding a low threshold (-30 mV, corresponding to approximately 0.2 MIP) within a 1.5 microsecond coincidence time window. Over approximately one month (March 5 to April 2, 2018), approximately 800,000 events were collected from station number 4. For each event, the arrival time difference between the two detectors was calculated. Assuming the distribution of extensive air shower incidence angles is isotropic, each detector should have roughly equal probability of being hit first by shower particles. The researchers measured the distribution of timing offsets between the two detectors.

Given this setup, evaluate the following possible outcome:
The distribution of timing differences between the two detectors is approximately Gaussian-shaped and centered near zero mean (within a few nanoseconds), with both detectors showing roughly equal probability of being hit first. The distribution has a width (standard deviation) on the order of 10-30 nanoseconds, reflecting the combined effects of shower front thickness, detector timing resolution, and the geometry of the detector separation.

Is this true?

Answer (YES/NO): NO